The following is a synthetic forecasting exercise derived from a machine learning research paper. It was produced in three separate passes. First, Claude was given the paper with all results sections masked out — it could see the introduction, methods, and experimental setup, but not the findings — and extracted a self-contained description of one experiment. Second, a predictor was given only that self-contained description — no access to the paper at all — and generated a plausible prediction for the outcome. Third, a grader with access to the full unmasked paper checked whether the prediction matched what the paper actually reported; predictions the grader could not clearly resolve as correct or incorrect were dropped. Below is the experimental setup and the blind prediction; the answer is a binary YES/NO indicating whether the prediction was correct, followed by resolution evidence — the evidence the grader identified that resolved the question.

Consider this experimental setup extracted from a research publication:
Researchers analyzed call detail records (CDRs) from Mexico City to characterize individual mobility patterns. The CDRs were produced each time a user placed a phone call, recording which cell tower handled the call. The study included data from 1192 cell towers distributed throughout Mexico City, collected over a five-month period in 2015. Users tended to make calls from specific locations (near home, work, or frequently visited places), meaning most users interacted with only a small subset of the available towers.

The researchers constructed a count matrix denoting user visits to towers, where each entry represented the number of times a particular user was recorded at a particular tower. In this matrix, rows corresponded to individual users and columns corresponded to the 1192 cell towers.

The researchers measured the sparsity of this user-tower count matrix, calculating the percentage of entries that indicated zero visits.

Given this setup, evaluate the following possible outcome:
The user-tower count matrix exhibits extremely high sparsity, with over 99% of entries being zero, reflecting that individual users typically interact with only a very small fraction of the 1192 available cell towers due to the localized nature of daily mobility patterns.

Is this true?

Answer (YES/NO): NO